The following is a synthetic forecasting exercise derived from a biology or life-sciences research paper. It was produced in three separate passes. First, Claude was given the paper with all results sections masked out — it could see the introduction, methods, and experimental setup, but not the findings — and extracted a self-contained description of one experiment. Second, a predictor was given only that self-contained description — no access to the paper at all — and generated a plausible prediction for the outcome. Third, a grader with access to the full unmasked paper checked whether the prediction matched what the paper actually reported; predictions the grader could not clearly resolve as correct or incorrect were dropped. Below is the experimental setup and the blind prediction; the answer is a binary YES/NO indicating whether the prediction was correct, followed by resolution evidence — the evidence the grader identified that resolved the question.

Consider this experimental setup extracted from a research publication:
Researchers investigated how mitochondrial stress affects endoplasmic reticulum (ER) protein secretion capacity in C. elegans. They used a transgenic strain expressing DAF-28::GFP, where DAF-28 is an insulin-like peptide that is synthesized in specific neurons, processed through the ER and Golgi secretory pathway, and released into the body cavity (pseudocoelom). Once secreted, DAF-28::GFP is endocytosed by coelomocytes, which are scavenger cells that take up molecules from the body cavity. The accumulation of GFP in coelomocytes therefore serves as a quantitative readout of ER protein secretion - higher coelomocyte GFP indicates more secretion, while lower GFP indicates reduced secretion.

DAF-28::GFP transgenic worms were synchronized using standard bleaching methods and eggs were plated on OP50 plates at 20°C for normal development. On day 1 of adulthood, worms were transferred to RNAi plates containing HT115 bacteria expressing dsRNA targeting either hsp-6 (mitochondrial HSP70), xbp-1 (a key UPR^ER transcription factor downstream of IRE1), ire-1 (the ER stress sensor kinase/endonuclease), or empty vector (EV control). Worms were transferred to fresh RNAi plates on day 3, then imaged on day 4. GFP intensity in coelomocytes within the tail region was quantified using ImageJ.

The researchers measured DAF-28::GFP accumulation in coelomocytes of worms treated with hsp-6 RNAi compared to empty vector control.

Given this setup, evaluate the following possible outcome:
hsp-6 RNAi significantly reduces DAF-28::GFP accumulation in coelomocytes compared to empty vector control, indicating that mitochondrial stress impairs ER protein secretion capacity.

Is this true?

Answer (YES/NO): YES